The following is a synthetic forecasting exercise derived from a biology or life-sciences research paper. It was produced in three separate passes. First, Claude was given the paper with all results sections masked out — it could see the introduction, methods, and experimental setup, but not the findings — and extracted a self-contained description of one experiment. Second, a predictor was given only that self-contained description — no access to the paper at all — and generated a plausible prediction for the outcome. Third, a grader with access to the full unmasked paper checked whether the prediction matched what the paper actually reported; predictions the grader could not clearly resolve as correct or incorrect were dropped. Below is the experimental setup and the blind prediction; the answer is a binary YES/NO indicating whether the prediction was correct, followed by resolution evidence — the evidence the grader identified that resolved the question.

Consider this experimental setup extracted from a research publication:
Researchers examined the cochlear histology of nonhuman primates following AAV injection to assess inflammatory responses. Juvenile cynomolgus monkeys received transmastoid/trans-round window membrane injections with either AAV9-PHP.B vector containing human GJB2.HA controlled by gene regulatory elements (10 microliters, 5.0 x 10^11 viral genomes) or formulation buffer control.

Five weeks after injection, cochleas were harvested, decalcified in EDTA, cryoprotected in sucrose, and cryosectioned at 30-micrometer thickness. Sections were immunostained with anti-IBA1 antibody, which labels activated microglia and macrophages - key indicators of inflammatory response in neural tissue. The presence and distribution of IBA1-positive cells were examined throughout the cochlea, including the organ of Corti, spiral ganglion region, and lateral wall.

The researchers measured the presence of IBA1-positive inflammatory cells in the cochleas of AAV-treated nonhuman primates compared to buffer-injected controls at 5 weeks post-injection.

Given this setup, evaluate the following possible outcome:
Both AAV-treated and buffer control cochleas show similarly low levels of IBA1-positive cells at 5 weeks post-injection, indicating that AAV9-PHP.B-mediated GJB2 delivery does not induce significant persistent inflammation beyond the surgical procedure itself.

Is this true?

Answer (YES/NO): YES